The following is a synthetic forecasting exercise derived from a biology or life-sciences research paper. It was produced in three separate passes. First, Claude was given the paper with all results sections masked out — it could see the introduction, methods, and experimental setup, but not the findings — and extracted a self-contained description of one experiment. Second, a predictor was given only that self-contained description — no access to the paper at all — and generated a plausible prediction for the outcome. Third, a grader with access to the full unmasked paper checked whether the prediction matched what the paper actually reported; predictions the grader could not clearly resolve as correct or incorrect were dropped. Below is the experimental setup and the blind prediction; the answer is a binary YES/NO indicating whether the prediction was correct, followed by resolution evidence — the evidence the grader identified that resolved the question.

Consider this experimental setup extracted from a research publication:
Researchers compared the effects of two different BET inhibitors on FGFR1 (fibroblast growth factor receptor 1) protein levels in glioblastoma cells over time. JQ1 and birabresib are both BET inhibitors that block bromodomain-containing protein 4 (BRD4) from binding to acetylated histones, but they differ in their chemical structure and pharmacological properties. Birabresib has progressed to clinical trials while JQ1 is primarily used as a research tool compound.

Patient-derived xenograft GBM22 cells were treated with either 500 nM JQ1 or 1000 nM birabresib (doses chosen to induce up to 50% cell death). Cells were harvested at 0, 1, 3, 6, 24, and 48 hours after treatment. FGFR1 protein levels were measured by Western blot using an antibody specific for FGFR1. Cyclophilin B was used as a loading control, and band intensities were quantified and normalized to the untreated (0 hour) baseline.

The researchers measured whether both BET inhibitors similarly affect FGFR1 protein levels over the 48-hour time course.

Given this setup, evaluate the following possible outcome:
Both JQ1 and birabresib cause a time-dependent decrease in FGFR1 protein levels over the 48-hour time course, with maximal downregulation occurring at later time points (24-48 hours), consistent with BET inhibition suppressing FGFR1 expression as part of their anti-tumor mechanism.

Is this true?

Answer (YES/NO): NO